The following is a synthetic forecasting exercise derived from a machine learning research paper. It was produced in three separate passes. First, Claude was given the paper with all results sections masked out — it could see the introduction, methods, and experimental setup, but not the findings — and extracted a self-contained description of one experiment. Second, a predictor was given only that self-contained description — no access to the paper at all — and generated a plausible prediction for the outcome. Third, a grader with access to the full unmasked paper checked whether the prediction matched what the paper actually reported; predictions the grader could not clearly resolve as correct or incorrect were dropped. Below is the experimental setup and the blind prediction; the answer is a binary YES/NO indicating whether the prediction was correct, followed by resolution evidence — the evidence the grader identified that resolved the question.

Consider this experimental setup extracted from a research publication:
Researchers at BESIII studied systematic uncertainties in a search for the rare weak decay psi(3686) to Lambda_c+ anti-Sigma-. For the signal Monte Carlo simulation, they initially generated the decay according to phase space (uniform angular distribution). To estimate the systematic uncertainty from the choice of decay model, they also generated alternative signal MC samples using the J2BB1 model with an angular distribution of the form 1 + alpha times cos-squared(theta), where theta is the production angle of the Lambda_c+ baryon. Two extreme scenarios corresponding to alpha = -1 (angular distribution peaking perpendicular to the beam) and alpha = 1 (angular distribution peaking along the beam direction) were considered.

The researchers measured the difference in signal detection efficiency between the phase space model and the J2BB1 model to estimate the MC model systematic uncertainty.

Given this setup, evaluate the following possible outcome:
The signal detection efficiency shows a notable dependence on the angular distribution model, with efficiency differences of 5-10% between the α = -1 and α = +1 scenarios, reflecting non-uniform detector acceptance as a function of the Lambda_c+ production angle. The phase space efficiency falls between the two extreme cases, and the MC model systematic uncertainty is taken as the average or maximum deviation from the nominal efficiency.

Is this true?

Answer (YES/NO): NO